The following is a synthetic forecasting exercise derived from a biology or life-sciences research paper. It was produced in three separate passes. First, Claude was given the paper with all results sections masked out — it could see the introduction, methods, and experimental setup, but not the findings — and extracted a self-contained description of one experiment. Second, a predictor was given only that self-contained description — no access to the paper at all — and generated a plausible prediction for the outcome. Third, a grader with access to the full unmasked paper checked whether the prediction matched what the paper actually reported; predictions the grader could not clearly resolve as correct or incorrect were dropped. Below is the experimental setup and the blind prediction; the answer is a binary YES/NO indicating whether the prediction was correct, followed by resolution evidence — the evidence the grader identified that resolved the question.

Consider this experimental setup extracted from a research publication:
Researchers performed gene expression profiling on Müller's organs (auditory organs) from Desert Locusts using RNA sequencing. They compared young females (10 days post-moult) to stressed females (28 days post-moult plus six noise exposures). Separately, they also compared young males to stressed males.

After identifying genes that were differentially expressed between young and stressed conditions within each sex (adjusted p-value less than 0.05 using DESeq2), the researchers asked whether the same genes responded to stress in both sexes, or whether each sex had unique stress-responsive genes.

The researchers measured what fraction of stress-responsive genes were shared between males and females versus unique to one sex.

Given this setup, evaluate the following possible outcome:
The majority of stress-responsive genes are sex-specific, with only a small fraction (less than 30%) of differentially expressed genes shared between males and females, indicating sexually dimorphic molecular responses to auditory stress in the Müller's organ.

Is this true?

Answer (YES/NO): NO